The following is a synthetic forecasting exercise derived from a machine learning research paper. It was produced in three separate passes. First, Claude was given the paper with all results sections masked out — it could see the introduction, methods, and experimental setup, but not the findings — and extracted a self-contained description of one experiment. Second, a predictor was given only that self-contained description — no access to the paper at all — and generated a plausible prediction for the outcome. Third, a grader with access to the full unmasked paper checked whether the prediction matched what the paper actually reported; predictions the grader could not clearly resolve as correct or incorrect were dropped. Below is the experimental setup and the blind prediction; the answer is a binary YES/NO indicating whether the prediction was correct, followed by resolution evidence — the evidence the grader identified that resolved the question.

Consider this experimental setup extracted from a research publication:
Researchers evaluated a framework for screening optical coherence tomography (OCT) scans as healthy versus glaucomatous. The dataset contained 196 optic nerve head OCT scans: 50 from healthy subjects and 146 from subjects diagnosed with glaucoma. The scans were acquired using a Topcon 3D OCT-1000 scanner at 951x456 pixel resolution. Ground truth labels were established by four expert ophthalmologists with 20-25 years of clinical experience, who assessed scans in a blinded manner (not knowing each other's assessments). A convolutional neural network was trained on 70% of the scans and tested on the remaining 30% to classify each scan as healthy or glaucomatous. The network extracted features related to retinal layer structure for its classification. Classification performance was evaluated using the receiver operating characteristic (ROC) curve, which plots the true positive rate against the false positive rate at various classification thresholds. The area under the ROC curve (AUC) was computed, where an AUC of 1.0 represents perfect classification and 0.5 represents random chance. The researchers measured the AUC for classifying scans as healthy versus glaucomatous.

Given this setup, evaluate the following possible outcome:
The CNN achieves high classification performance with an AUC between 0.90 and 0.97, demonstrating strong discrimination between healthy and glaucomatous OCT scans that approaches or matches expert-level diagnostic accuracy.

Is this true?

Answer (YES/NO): NO